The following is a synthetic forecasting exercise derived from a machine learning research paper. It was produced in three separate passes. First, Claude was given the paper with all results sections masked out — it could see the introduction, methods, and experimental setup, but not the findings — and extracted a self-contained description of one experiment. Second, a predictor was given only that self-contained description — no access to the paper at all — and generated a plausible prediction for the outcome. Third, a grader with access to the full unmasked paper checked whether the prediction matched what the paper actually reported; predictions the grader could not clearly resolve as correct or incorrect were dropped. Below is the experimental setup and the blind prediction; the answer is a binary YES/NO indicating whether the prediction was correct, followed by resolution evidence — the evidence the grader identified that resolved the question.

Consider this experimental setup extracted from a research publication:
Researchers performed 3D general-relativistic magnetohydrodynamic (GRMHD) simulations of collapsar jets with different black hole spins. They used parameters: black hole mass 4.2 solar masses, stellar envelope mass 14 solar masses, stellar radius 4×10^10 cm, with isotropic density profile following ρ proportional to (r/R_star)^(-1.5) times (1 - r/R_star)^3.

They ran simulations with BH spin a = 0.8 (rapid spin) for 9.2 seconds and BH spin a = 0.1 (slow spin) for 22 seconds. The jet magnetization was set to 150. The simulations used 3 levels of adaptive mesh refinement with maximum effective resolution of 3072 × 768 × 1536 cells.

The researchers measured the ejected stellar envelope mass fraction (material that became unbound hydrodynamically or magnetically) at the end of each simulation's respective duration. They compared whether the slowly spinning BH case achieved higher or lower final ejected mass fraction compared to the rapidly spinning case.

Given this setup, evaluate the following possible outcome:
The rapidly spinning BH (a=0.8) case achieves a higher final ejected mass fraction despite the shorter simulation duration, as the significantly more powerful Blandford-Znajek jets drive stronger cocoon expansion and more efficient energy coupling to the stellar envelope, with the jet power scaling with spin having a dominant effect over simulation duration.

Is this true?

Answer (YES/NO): NO